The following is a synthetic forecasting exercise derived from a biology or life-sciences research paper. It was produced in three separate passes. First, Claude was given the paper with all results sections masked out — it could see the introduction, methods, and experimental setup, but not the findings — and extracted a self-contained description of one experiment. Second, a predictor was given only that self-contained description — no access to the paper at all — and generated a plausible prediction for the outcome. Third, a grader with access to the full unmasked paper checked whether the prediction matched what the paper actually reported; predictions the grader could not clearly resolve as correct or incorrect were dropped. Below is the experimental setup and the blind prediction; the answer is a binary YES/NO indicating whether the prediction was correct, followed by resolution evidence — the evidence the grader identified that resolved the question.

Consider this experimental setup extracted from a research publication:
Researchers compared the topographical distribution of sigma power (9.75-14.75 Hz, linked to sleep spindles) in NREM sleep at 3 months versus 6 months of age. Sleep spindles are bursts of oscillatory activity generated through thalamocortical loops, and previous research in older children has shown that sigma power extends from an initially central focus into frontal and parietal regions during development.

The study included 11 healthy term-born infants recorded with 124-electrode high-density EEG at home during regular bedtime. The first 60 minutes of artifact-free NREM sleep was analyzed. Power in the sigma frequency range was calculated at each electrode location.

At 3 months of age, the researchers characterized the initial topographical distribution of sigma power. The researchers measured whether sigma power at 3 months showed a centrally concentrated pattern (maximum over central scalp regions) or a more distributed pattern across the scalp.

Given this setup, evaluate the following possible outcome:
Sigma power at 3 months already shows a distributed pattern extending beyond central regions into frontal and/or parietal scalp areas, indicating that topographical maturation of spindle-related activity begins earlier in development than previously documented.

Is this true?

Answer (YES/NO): NO